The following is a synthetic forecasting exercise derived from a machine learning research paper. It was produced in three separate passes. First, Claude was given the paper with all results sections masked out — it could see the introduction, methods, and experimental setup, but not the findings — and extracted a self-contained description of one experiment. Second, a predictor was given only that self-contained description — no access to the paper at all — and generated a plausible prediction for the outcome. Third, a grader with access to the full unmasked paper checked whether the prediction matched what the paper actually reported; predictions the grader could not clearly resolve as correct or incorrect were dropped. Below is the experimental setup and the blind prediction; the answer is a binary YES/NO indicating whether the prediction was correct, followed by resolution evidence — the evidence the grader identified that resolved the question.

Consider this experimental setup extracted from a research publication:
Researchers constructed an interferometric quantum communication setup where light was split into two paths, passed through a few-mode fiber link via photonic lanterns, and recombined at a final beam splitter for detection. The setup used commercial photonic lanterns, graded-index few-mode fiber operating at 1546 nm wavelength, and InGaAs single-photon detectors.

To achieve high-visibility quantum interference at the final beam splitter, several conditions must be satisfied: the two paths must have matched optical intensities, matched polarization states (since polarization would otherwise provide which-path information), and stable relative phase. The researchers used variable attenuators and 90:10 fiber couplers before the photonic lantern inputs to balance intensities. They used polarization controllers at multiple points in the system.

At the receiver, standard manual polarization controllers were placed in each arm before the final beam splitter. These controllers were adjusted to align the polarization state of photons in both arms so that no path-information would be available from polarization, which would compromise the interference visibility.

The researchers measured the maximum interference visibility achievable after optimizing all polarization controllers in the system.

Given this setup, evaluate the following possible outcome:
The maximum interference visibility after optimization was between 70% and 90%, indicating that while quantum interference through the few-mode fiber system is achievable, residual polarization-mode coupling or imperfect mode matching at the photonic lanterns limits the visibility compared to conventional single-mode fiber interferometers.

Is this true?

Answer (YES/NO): NO